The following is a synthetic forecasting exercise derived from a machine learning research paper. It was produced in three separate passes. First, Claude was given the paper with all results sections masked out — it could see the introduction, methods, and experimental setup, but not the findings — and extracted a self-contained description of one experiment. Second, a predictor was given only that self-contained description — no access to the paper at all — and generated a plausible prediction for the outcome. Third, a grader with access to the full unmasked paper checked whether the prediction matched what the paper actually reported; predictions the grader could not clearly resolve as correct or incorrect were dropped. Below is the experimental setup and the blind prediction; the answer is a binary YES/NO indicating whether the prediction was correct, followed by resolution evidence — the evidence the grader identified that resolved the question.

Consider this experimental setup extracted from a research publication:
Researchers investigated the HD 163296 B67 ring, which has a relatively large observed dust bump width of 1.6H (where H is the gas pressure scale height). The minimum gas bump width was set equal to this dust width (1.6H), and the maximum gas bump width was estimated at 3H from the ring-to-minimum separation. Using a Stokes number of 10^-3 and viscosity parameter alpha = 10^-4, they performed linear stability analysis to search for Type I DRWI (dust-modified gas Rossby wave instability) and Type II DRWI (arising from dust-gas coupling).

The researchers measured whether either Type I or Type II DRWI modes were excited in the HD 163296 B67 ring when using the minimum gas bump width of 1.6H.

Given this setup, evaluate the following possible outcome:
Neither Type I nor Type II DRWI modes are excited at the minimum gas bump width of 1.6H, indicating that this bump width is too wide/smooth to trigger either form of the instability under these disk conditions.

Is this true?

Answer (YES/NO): YES